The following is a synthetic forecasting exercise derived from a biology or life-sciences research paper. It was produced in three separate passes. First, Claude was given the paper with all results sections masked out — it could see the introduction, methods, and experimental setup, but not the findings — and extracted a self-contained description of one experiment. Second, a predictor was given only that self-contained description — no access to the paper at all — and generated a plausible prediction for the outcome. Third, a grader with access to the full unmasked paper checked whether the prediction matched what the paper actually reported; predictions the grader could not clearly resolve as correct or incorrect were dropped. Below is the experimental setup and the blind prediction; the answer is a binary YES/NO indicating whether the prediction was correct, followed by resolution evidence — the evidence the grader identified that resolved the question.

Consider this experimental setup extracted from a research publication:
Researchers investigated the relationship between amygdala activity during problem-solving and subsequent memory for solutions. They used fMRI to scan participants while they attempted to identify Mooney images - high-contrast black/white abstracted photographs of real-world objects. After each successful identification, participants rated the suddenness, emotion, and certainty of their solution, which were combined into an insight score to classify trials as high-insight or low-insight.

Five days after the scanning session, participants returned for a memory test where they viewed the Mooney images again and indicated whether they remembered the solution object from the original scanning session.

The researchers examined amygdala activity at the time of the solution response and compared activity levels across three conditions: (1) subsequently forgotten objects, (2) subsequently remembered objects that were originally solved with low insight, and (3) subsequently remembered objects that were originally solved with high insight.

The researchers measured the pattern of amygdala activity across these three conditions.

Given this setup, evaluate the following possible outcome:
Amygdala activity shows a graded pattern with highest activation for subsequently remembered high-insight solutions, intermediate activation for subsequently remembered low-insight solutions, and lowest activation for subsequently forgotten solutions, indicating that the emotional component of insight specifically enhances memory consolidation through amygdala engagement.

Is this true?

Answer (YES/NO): NO